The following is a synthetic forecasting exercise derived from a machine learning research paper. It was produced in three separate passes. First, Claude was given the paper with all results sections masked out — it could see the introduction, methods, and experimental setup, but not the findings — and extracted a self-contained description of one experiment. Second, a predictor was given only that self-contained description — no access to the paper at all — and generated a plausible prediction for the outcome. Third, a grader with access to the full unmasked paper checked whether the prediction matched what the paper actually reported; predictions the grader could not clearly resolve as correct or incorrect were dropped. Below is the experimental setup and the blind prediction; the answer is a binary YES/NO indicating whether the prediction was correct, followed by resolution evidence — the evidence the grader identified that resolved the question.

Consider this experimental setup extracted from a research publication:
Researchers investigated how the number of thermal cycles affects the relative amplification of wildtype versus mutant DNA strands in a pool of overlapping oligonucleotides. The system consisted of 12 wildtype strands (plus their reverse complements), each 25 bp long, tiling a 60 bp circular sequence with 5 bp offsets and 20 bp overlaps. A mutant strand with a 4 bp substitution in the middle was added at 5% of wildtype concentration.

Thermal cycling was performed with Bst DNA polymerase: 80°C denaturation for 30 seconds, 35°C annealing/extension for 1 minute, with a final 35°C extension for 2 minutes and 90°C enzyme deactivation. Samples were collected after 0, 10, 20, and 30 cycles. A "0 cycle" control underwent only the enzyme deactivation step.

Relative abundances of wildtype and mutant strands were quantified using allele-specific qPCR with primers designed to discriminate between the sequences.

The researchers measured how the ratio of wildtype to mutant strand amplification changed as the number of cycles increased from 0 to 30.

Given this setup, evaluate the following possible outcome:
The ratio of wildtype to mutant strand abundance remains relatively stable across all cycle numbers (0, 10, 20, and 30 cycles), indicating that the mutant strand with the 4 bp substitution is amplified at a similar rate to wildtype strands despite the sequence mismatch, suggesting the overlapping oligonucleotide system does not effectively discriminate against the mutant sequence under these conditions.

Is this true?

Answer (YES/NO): NO